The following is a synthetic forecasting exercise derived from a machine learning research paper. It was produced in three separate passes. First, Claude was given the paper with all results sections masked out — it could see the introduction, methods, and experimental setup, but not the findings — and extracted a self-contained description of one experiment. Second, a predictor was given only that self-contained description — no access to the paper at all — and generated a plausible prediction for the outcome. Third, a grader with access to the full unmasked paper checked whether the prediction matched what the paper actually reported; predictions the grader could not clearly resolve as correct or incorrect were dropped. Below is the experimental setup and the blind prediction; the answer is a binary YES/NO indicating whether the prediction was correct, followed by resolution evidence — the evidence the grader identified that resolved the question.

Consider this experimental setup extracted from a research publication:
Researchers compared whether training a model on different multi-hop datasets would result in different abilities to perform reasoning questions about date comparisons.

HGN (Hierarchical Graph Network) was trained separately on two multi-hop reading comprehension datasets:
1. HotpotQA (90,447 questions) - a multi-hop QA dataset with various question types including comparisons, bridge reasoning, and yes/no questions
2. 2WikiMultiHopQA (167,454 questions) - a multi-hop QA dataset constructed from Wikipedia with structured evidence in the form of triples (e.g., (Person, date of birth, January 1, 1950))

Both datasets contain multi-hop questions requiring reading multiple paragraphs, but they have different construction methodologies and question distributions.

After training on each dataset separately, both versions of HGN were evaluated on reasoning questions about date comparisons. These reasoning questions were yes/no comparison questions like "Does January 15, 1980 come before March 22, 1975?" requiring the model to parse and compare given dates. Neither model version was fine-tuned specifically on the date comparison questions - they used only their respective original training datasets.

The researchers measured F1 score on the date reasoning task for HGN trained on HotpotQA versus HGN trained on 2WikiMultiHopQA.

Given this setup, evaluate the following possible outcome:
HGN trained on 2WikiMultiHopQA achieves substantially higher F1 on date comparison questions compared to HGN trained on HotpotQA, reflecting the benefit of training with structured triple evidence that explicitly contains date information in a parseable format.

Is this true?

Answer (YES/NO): NO